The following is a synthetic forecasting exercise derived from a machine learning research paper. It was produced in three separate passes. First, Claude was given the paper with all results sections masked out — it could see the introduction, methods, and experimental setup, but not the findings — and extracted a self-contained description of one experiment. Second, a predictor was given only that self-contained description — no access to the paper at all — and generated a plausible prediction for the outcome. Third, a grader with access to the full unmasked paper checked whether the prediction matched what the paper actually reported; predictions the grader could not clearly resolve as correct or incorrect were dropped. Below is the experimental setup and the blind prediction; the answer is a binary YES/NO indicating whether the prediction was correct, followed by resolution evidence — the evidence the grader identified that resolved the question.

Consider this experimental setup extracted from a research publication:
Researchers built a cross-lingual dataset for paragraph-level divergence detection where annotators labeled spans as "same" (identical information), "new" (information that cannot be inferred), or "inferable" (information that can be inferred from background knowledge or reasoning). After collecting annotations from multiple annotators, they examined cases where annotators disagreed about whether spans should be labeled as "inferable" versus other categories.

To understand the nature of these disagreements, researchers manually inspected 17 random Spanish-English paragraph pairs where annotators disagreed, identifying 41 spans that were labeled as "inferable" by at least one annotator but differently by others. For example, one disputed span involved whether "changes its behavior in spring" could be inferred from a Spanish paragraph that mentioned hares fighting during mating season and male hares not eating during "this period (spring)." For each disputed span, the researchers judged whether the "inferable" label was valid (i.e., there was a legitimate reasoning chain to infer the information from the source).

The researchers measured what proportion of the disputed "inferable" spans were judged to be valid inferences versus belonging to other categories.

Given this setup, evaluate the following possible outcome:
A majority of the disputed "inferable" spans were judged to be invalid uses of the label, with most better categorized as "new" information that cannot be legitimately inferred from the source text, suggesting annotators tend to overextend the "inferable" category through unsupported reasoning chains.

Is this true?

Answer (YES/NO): NO